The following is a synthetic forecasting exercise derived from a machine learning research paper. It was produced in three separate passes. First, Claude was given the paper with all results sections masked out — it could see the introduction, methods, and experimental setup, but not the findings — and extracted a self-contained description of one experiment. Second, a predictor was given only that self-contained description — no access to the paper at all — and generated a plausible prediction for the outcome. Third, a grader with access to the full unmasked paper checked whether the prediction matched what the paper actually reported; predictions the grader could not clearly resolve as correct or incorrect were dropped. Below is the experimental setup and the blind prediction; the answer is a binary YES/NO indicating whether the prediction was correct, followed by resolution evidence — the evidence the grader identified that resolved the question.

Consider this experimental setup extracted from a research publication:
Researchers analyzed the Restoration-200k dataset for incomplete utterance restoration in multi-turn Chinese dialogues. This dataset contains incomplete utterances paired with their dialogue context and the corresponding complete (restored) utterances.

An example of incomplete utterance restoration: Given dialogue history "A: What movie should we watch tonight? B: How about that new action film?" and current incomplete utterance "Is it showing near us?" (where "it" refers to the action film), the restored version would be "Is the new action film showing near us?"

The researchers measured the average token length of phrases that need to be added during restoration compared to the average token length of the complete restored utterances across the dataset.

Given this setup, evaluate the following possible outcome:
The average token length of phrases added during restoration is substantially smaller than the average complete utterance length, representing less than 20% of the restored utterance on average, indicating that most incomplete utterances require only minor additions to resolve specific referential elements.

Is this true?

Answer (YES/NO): NO